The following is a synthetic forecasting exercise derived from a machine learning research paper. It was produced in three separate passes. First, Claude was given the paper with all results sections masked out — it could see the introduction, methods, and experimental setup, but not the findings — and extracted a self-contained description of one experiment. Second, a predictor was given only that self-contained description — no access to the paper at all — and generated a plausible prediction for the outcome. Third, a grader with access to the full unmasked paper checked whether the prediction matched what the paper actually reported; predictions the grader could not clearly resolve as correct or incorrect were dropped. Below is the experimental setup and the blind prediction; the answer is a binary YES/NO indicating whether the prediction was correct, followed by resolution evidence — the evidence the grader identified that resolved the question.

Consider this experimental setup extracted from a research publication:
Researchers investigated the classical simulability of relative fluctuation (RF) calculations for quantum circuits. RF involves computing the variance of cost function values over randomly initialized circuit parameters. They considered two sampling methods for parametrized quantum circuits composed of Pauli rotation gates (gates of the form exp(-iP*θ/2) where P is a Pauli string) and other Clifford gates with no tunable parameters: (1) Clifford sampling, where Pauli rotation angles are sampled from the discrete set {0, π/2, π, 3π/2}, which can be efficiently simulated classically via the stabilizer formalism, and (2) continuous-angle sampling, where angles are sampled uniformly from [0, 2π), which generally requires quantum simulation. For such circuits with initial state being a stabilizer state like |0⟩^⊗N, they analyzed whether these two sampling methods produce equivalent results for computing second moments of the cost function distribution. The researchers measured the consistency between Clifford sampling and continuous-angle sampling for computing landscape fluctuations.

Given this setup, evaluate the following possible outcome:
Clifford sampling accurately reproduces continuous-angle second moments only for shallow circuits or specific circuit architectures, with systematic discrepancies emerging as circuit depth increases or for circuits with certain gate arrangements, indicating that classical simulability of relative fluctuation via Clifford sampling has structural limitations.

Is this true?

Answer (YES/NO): NO